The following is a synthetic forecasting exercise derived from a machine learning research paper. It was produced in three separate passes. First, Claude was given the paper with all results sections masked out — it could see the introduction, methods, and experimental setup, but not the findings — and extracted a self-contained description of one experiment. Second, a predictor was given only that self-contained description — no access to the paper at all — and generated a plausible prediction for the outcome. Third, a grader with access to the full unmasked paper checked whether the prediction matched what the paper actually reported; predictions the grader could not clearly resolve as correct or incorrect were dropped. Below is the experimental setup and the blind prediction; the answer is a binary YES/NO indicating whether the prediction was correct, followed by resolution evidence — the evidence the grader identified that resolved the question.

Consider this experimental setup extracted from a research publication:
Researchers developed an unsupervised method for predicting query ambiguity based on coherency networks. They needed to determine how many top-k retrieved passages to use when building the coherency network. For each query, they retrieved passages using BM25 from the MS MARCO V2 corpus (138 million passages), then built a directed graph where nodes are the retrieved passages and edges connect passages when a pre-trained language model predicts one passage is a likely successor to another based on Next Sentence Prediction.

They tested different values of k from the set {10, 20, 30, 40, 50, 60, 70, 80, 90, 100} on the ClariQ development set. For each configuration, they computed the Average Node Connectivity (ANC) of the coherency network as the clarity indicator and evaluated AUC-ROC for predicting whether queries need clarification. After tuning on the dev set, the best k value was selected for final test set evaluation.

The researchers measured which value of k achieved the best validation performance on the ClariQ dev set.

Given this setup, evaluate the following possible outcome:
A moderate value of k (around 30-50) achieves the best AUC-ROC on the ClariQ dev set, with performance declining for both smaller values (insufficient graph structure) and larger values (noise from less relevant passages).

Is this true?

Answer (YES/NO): NO